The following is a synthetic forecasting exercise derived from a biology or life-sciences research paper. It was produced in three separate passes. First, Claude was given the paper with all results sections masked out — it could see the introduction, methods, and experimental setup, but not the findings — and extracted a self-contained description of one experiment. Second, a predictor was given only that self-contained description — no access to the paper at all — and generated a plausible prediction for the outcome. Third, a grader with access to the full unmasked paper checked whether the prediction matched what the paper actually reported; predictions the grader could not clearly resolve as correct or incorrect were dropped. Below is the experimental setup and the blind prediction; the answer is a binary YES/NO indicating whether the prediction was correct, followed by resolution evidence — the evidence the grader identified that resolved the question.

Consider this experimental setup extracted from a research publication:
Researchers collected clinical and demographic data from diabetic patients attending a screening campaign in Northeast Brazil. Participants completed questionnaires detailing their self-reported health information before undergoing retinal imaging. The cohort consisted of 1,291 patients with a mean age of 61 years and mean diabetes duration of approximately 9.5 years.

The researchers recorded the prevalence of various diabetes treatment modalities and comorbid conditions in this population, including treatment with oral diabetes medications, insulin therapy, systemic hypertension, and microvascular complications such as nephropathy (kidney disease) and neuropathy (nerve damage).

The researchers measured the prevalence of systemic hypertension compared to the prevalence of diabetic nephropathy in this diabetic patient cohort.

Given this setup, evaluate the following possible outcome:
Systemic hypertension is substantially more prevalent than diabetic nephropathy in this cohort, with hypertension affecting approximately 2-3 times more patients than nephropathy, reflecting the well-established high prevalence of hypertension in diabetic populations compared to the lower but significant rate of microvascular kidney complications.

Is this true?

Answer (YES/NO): NO